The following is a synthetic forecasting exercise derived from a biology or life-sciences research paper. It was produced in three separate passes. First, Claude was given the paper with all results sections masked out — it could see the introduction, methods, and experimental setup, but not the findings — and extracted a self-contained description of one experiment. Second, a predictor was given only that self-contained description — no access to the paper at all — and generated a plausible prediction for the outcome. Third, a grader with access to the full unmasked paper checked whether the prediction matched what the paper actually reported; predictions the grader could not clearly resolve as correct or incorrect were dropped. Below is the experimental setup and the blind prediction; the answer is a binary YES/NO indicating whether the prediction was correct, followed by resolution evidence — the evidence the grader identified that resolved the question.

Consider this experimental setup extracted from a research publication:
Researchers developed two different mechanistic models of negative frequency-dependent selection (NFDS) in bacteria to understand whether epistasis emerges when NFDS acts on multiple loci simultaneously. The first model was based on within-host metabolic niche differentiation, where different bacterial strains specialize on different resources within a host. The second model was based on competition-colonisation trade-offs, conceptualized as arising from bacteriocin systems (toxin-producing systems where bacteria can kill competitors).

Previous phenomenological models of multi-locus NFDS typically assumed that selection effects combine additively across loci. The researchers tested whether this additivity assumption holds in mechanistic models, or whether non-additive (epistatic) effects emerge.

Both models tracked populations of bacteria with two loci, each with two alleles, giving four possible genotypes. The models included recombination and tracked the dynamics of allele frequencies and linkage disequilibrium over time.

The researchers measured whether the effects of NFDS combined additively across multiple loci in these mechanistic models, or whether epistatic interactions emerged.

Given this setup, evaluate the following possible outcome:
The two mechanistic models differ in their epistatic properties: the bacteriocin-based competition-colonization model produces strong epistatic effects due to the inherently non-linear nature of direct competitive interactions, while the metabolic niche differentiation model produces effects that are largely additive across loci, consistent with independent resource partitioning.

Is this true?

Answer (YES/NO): NO